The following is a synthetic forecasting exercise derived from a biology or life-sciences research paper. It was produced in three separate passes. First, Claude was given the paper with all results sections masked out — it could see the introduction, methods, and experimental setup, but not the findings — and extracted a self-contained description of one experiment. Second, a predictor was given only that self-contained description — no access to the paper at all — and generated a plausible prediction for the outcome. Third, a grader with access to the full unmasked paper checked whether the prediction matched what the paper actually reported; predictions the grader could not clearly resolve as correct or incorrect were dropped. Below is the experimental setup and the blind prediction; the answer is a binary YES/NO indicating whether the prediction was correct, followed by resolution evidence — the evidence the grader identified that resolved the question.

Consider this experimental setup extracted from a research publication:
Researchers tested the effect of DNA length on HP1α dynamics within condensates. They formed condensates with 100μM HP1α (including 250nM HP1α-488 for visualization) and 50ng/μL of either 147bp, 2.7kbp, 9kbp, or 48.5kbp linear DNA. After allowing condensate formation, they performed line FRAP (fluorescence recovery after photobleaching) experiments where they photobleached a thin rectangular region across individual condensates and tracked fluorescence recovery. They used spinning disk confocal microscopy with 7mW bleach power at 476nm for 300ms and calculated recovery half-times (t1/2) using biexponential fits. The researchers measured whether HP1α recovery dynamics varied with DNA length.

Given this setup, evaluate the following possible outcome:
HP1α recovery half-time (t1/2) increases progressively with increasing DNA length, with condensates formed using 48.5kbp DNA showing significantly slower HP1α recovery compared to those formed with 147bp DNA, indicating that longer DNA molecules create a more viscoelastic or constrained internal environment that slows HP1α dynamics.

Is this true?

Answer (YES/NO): NO